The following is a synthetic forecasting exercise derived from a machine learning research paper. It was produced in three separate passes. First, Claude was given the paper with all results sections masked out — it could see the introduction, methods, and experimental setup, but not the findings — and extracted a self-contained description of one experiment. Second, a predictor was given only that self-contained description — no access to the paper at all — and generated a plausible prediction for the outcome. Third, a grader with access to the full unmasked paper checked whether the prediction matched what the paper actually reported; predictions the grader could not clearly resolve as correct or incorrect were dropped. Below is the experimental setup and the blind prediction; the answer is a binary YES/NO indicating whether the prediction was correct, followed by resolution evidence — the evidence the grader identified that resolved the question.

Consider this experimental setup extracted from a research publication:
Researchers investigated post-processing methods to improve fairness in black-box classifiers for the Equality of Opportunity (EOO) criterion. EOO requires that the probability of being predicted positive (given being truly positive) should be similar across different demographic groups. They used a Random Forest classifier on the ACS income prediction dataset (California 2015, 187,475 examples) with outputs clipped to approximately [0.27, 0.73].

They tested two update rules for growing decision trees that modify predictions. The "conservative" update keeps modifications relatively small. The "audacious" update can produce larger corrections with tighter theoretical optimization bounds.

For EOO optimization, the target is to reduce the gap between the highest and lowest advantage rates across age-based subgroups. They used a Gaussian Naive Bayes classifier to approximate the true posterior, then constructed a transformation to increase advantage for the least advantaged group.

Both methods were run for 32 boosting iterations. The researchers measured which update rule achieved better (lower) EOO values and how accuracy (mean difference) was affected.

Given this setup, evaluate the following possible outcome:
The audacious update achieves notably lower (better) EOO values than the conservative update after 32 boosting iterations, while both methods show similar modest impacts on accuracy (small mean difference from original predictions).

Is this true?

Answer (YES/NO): NO